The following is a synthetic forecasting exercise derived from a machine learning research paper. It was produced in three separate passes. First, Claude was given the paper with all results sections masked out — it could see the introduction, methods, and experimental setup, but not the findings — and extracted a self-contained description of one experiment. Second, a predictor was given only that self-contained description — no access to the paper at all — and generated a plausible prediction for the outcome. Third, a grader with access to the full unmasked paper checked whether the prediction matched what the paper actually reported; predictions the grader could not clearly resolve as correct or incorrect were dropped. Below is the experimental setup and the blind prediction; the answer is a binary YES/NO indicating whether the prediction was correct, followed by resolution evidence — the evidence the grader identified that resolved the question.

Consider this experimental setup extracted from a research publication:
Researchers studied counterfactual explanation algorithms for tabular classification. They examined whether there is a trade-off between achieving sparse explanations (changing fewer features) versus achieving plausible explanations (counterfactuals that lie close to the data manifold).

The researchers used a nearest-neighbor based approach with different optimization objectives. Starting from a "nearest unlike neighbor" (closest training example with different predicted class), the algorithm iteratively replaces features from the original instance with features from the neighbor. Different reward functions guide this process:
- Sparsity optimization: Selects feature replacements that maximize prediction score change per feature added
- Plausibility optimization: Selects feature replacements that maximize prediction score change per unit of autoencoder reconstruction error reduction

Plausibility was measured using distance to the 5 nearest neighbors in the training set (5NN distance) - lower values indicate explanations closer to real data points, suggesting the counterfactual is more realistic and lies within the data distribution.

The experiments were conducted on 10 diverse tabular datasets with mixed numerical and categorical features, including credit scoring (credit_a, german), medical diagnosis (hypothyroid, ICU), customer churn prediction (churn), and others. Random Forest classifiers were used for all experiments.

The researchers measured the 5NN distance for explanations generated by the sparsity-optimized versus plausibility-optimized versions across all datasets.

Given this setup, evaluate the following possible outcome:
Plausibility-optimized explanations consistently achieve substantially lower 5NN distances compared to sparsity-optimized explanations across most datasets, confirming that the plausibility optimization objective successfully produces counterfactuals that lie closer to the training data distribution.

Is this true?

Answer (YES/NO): NO